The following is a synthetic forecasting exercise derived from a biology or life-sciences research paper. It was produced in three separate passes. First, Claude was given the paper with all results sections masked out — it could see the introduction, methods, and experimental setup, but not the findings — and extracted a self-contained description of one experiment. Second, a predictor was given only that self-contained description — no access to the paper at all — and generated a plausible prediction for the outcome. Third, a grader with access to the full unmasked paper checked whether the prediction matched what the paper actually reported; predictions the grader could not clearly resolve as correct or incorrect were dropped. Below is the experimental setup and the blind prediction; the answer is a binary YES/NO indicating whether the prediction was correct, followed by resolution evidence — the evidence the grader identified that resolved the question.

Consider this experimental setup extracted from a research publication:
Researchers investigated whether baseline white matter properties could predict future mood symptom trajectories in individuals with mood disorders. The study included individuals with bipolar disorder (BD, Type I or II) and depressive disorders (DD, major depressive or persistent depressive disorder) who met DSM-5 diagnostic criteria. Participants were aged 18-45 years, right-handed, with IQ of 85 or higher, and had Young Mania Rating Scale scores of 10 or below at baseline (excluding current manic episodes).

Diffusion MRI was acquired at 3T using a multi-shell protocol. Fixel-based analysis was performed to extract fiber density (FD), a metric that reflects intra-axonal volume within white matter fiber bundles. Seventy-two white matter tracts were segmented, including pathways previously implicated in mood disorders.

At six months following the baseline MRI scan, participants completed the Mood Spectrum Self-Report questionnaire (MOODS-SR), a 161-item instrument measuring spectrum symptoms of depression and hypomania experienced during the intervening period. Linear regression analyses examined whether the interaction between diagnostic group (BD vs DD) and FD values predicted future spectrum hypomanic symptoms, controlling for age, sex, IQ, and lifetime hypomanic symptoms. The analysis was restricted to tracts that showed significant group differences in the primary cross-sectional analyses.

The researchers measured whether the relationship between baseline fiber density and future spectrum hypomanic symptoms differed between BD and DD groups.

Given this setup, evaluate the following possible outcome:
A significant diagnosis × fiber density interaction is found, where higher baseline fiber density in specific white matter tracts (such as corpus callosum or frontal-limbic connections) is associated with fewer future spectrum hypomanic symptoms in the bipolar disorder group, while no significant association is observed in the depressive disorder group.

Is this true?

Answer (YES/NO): NO